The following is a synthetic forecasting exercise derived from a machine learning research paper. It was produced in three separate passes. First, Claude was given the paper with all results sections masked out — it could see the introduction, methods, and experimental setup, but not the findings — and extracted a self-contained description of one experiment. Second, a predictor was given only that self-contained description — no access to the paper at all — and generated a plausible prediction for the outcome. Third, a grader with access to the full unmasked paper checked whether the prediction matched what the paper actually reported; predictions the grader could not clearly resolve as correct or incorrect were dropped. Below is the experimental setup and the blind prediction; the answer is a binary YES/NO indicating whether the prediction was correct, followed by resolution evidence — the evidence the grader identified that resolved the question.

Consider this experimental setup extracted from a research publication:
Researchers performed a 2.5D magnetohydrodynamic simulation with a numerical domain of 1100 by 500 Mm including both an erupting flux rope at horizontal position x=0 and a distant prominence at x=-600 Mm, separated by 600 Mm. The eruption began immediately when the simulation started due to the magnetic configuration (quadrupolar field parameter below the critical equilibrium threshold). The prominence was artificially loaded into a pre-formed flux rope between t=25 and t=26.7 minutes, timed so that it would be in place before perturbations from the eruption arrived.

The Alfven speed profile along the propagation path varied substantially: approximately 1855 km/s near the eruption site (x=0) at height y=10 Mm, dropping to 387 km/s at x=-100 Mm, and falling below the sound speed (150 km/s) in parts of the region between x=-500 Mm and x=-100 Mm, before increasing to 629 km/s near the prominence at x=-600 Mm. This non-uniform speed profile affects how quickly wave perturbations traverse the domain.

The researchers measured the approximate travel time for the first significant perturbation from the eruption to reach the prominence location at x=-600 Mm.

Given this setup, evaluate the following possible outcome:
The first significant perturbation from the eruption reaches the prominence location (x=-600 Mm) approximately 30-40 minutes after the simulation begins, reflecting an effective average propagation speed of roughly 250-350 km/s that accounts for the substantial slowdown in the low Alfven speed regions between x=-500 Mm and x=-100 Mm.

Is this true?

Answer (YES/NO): YES